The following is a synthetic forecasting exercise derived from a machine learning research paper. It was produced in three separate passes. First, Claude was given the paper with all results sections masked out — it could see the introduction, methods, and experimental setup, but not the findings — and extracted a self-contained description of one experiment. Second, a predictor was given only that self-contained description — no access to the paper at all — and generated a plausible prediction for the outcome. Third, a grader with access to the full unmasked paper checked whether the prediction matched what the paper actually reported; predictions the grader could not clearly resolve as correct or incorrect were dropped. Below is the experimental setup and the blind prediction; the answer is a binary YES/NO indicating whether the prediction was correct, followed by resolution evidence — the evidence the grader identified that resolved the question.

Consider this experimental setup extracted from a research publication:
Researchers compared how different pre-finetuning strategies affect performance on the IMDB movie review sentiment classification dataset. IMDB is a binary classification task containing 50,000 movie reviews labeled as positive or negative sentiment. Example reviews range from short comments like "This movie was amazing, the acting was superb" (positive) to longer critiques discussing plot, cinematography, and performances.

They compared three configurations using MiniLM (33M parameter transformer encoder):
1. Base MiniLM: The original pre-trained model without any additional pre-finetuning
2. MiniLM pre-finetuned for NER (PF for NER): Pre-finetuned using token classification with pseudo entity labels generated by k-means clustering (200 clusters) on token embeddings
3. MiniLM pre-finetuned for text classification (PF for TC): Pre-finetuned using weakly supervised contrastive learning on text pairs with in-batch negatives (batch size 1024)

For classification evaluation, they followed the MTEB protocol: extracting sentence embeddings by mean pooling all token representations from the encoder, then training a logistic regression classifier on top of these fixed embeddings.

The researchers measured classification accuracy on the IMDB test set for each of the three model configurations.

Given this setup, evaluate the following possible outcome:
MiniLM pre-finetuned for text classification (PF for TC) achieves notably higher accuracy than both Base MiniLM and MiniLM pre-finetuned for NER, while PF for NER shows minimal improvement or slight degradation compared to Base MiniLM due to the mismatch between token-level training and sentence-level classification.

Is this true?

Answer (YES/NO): YES